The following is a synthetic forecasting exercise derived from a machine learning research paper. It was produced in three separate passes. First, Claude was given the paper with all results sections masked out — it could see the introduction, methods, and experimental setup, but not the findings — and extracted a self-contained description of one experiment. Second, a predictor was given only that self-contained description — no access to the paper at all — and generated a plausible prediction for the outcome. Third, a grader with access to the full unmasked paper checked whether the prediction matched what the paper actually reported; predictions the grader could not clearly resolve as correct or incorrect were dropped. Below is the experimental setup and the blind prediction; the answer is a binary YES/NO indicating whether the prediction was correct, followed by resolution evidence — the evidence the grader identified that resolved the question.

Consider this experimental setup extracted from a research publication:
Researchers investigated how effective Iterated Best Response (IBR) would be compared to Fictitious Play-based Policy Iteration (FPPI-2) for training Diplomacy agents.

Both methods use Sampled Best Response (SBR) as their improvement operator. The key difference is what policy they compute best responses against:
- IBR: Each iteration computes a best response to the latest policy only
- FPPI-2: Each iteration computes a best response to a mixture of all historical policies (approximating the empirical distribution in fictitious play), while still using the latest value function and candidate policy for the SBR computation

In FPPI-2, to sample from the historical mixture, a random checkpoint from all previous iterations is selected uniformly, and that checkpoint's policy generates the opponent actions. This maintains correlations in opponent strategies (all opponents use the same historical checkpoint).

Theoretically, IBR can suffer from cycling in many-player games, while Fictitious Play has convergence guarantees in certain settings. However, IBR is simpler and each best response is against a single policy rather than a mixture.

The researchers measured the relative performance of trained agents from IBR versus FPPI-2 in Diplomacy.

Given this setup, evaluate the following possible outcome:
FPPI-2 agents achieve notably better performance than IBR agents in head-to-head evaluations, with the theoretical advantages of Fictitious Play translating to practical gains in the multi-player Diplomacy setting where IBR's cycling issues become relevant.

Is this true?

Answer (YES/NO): NO